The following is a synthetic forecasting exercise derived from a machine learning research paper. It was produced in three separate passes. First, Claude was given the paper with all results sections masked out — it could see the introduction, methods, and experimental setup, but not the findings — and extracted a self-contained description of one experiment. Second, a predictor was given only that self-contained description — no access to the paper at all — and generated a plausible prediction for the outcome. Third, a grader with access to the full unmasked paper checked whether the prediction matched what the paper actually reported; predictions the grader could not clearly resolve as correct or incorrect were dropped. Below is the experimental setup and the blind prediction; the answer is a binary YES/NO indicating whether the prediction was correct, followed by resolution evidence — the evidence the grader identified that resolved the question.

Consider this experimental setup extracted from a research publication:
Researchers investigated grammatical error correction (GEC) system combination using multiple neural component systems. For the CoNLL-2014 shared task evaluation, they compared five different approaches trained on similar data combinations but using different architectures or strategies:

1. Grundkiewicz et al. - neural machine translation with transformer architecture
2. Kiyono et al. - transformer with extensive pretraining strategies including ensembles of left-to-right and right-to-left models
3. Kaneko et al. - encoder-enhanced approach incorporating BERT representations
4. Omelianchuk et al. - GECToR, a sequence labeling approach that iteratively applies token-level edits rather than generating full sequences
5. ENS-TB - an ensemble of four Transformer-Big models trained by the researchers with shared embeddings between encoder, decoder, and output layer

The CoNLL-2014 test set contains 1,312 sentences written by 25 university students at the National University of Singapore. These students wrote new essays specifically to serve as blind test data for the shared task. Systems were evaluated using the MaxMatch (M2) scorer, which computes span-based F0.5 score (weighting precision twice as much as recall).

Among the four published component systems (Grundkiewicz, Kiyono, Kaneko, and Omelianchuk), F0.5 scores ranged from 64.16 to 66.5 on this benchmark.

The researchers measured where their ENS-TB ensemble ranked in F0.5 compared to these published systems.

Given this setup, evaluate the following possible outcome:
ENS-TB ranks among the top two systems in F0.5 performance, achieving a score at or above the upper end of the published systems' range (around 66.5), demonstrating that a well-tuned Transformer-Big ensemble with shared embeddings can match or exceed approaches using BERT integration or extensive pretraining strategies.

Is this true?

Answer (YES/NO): NO